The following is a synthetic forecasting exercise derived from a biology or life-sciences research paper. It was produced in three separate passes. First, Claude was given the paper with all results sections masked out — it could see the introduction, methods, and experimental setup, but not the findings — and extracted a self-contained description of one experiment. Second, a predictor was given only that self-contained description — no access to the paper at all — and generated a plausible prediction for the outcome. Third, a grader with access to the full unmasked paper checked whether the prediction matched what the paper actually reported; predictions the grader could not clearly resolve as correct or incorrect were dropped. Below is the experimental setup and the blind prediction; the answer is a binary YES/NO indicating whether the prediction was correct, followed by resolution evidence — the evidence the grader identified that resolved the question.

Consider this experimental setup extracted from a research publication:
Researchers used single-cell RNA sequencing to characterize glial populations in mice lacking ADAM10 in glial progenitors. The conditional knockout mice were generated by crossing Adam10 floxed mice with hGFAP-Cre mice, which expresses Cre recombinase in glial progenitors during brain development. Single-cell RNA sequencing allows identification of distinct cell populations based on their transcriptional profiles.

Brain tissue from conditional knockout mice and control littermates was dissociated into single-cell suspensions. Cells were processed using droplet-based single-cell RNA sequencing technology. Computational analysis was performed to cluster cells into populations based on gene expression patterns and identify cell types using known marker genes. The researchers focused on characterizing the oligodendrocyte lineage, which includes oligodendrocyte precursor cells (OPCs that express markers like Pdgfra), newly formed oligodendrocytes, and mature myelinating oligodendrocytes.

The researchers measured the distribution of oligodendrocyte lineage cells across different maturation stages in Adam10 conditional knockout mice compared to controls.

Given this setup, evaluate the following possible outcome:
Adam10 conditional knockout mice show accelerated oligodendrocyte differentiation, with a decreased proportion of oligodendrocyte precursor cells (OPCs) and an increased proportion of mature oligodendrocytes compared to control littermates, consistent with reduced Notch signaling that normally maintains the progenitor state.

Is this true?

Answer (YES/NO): NO